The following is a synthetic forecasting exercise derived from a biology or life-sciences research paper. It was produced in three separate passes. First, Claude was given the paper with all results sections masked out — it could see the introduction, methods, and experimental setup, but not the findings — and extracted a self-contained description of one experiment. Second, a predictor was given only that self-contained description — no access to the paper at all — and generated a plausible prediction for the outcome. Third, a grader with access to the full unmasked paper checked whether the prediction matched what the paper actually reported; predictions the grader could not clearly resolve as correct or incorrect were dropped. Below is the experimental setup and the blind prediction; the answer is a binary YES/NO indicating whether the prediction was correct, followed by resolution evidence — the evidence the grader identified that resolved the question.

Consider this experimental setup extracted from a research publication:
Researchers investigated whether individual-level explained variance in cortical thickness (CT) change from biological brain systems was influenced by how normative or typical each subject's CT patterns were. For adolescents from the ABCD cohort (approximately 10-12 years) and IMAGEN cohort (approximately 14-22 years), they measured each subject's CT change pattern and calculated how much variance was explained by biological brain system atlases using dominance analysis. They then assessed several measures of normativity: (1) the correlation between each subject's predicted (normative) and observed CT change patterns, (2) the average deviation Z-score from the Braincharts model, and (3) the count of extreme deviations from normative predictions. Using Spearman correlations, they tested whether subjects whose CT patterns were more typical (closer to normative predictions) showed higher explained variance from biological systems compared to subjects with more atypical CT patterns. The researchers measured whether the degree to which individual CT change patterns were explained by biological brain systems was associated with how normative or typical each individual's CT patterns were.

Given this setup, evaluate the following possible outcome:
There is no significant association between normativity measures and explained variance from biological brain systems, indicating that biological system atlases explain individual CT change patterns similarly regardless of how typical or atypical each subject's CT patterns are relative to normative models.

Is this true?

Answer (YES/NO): NO